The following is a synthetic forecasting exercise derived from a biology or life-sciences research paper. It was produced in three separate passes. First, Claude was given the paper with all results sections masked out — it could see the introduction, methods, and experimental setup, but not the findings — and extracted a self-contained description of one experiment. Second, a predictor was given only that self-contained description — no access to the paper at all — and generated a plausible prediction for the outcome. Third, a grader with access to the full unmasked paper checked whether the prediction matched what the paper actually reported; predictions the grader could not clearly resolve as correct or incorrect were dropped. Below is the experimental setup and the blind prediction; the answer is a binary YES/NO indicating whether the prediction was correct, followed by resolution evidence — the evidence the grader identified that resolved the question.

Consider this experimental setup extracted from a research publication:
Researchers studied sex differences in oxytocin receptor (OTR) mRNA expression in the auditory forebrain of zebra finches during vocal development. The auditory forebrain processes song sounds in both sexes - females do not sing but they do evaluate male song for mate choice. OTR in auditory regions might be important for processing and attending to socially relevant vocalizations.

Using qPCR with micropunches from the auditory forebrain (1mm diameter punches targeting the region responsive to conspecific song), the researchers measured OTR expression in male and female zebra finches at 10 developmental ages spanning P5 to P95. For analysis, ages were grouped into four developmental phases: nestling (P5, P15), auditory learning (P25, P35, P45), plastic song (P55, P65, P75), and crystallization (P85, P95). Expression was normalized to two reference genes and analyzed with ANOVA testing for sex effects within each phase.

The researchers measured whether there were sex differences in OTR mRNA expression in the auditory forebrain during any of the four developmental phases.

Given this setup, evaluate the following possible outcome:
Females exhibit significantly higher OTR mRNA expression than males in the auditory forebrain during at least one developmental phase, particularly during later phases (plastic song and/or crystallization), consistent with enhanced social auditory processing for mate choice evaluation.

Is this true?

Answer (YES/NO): NO